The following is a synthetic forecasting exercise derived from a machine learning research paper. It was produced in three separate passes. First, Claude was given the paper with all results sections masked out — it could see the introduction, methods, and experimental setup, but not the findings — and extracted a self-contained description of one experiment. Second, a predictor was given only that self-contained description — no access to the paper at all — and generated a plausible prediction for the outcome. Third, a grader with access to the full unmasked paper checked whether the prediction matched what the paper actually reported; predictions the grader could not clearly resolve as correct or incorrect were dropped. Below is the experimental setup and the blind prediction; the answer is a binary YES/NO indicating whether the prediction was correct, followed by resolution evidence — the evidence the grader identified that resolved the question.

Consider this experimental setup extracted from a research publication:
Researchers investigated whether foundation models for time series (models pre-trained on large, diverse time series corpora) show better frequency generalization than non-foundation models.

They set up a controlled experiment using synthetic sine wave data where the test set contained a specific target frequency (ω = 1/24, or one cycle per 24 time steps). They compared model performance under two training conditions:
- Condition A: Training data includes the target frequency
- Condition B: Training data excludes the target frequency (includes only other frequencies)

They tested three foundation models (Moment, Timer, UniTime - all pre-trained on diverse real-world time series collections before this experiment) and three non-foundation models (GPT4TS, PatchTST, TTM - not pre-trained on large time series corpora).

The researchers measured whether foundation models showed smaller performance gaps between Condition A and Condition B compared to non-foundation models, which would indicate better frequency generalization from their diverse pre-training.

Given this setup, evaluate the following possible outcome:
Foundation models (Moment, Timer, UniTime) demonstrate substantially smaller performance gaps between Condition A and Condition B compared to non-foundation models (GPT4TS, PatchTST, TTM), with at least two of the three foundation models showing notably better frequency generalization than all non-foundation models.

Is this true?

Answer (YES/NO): NO